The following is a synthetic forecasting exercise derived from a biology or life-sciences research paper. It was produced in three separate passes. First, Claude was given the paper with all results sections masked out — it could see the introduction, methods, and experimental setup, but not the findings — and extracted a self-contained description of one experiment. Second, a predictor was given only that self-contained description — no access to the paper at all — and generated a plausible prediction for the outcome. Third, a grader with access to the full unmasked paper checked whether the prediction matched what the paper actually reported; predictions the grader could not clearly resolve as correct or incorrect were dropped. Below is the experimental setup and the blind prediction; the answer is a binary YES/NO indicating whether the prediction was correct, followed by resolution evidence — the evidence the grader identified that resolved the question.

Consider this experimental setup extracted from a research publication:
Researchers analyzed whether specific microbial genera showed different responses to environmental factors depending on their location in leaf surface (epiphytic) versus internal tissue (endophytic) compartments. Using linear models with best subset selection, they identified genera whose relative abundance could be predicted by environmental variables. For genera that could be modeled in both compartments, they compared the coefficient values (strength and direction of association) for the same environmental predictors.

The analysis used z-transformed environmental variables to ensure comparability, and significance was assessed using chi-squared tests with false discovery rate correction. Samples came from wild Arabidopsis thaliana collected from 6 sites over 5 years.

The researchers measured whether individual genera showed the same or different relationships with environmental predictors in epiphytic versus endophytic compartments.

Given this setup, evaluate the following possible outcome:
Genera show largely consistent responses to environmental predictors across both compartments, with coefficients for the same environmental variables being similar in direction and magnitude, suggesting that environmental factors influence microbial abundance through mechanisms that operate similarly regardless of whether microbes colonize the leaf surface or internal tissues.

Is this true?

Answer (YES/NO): NO